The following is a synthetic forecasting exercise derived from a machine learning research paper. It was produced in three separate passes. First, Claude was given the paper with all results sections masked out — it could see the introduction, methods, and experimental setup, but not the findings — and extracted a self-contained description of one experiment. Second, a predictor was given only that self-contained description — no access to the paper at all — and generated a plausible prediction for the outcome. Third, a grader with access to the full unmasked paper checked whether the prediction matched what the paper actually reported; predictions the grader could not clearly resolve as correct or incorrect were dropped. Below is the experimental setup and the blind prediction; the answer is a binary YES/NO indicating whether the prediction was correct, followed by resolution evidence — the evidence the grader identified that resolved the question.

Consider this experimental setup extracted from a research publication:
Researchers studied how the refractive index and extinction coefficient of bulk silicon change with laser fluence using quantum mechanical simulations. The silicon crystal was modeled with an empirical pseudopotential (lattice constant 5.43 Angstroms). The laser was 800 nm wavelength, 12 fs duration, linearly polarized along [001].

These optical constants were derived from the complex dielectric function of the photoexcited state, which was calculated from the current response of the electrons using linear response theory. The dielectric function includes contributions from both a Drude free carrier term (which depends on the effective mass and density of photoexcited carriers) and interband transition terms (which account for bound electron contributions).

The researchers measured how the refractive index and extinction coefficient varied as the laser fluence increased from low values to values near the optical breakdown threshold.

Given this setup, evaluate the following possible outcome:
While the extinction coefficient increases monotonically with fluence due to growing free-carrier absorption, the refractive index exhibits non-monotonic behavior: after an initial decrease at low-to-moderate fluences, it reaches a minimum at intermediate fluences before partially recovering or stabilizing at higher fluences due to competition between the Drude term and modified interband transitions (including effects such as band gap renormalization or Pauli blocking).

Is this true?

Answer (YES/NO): NO